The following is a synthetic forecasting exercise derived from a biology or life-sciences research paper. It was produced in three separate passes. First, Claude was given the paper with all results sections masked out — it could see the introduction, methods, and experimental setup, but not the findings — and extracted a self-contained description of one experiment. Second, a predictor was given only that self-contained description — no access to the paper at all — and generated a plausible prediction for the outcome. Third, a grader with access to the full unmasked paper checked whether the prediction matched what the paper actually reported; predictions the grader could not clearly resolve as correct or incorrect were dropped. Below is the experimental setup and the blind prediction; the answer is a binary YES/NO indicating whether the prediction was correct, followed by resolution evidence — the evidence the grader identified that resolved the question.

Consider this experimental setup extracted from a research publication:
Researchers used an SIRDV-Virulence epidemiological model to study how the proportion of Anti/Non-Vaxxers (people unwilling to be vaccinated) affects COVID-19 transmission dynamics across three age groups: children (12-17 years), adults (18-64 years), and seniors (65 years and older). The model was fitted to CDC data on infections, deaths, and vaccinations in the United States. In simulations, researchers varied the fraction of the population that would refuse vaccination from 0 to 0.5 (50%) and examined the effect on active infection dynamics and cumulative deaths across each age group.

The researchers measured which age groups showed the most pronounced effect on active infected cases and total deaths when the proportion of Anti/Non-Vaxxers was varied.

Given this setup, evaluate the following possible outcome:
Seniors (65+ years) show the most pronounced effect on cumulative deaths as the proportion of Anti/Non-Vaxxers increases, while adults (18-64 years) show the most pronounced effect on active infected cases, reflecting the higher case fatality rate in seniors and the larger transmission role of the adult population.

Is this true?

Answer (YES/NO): NO